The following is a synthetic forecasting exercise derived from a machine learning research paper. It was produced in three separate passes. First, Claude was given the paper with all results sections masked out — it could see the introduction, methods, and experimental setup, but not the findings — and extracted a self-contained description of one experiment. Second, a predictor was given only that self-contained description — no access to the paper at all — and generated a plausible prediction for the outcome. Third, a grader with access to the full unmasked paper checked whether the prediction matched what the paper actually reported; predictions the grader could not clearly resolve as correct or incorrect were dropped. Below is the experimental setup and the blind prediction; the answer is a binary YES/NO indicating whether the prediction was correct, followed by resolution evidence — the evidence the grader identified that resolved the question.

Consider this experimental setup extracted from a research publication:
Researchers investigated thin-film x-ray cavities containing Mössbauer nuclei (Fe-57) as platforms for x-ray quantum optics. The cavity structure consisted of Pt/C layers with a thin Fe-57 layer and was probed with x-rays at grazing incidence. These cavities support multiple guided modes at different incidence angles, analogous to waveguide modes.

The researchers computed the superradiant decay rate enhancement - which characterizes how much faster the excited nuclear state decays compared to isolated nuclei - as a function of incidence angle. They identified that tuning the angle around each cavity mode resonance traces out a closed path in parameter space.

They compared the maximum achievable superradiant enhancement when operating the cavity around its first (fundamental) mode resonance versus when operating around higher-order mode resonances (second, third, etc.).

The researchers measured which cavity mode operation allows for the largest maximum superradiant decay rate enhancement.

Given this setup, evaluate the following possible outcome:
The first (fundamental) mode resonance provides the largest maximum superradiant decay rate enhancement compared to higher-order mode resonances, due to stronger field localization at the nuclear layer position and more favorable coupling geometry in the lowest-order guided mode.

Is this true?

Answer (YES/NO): YES